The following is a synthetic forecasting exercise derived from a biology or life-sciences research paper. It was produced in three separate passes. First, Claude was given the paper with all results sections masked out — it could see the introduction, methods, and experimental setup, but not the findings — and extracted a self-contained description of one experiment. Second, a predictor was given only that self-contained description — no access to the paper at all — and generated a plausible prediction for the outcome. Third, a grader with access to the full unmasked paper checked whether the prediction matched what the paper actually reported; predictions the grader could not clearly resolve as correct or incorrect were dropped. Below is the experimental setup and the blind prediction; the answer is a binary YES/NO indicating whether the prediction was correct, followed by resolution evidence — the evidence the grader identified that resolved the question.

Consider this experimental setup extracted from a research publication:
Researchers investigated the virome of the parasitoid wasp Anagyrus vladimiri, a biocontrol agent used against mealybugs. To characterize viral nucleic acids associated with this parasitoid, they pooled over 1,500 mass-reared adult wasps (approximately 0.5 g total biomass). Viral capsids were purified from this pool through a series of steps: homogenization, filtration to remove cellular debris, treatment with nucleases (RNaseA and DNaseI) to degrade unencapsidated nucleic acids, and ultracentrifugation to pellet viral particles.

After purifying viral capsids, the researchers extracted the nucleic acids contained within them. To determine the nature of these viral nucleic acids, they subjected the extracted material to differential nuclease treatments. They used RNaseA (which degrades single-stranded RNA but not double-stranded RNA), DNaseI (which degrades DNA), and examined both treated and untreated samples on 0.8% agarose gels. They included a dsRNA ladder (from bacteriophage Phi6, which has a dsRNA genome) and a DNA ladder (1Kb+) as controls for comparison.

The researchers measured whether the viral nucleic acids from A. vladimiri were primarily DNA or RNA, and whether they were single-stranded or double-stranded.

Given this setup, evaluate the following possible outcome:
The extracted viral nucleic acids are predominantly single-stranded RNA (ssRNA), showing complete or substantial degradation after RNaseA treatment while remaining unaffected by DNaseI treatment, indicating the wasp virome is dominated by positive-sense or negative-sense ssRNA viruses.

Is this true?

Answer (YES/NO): NO